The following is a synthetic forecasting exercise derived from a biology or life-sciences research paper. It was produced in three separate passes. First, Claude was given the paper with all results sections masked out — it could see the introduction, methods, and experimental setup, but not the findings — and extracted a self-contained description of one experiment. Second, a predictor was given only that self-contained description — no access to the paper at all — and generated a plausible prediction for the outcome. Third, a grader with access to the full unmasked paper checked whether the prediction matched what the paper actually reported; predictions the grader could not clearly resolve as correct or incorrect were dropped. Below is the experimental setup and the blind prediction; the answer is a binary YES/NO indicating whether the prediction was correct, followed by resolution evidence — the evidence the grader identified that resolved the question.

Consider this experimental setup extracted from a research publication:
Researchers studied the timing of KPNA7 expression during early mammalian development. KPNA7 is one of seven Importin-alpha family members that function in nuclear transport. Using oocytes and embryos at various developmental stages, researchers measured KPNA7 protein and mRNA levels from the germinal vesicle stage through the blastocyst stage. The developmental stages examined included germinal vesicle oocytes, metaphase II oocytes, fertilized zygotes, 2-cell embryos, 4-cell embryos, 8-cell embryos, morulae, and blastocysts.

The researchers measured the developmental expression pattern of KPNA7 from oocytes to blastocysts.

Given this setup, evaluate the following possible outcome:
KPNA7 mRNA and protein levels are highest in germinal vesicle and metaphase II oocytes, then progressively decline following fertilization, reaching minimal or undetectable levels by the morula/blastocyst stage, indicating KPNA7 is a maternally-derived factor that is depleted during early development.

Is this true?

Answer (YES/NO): YES